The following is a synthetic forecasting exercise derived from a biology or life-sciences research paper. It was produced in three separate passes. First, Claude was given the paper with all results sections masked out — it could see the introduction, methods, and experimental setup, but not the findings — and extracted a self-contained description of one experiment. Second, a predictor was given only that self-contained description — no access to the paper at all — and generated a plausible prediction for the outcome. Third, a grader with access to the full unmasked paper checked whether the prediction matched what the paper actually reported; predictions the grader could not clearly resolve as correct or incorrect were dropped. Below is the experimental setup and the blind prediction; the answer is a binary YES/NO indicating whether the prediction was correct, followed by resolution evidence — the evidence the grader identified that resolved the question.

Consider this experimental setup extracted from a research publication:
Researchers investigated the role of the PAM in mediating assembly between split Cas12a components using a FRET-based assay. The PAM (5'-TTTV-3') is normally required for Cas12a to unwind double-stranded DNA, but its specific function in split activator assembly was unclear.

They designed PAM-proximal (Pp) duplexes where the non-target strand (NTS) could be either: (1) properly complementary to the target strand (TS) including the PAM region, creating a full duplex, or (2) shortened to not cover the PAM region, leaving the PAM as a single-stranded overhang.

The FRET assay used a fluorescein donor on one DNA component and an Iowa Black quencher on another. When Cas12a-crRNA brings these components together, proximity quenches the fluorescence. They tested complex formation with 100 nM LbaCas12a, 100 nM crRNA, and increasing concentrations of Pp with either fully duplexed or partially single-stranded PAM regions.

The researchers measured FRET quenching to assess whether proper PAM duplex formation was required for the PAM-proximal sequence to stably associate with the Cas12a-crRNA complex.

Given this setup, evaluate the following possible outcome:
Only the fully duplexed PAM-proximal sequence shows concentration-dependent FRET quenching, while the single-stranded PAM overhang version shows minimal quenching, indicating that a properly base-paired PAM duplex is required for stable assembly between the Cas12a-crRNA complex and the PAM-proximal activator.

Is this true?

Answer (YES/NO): NO